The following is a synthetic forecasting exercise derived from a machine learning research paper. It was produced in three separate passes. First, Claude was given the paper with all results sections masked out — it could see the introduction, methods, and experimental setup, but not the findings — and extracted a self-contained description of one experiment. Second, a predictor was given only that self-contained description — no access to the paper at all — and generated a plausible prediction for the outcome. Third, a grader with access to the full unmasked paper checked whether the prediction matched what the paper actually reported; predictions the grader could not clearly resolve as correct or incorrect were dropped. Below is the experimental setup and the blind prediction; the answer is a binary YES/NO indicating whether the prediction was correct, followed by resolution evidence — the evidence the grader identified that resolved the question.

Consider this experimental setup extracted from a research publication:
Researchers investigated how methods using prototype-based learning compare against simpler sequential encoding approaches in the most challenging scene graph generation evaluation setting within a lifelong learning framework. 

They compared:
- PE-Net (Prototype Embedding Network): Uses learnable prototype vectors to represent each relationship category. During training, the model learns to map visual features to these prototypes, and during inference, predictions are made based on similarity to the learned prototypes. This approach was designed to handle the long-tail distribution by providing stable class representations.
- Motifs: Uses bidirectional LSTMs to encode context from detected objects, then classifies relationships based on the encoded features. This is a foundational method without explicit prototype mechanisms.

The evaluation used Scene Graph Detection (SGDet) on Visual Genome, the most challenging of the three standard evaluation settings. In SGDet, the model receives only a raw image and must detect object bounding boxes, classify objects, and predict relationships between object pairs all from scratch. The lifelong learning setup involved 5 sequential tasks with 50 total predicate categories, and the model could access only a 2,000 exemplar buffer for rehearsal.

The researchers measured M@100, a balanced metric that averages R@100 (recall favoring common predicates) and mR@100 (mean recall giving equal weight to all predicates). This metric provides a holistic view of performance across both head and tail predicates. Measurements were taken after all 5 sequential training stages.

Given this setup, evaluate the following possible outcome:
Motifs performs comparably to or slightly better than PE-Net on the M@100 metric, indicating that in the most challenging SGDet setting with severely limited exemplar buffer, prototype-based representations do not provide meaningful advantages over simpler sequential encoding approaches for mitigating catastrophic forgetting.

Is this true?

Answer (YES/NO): NO